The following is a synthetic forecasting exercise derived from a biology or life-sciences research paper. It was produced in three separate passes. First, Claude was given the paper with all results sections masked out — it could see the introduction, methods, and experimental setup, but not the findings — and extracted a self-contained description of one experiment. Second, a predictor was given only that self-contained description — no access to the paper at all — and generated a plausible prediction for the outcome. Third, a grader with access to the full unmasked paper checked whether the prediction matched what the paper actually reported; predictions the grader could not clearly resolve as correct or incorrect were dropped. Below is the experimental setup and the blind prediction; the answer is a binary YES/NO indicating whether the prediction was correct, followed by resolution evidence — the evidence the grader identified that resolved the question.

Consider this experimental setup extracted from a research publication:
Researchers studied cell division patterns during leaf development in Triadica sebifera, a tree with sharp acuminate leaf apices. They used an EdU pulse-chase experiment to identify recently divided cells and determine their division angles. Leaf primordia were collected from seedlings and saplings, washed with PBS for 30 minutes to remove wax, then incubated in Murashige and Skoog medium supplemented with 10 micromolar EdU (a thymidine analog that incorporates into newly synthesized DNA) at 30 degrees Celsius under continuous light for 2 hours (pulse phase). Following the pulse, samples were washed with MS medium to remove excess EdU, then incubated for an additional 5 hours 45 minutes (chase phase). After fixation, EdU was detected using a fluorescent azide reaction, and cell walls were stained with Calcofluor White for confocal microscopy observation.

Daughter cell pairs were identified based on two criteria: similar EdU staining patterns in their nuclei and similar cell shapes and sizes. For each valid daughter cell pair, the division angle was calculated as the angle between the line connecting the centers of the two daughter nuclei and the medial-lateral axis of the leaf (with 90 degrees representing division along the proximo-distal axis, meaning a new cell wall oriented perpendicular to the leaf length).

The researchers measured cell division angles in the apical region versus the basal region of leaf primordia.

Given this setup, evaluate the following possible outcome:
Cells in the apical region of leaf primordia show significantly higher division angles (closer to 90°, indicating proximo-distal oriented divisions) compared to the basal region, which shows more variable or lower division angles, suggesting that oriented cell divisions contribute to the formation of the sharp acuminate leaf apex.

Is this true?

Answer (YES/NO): YES